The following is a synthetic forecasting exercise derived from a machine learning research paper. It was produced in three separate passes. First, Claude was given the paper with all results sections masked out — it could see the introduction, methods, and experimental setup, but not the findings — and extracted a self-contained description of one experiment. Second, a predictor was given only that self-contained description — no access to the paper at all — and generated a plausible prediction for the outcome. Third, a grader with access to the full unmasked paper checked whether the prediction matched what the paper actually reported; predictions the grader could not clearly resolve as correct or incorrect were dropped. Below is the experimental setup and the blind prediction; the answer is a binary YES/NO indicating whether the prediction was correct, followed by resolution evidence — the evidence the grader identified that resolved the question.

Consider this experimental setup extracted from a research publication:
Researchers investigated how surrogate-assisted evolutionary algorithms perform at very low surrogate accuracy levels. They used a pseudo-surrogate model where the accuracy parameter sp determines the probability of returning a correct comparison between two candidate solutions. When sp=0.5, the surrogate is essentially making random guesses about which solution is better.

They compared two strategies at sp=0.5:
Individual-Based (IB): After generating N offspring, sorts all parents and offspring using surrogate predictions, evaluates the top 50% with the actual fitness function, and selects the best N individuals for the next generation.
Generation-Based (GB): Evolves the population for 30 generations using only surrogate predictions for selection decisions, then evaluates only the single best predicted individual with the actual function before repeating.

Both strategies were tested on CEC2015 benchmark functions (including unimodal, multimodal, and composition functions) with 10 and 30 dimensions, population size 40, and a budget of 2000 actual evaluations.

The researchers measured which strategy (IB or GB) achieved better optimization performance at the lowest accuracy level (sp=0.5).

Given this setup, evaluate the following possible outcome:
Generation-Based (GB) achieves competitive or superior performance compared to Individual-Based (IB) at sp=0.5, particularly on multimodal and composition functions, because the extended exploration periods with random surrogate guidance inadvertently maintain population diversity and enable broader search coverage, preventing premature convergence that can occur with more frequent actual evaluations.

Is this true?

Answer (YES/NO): NO